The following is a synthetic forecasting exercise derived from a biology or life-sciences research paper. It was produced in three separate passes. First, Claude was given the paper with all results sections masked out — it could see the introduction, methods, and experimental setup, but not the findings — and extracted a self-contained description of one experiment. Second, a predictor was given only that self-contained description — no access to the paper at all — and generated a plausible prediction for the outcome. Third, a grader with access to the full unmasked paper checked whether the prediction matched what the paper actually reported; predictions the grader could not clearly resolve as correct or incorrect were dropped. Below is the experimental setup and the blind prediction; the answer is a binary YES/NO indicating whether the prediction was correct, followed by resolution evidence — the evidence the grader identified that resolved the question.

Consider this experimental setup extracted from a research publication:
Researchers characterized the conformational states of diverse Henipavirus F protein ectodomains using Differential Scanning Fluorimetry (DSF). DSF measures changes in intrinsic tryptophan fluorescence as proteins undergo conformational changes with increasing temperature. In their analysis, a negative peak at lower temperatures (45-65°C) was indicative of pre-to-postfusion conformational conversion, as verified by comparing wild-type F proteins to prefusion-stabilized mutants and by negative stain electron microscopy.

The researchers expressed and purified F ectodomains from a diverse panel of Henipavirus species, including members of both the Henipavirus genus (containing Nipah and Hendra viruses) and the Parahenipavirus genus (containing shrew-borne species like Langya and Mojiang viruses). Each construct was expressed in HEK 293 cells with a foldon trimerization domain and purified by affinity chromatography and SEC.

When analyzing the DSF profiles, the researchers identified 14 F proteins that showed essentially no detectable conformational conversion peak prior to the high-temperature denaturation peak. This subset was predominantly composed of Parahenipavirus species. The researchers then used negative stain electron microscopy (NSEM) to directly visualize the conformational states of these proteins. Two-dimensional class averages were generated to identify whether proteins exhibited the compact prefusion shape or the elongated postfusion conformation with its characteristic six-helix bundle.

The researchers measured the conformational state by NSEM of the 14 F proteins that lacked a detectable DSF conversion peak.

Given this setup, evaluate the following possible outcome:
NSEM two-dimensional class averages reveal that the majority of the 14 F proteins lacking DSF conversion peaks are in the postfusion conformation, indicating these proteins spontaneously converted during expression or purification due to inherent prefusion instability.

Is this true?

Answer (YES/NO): YES